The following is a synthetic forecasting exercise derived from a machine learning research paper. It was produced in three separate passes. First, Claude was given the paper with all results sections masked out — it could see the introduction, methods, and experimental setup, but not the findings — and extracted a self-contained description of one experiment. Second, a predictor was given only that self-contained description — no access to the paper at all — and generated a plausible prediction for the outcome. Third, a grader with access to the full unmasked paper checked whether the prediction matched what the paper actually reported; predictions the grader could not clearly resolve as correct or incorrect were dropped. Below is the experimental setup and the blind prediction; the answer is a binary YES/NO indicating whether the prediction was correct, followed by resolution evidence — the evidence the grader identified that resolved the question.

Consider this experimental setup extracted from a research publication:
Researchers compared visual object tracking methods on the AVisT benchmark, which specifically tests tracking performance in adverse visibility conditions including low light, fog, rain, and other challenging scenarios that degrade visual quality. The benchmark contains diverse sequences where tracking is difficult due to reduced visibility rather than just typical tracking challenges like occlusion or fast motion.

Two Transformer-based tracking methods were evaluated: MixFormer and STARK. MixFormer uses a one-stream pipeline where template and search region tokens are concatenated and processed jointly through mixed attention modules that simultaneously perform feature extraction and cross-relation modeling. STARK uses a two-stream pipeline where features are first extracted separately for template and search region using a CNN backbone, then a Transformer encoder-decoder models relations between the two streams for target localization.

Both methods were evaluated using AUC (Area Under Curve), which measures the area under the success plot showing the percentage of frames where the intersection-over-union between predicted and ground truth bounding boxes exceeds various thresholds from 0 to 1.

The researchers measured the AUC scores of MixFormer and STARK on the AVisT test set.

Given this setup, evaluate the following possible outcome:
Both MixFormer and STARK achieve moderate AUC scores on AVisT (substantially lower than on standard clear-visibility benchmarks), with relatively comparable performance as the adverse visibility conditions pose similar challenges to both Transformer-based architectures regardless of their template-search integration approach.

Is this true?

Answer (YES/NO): NO